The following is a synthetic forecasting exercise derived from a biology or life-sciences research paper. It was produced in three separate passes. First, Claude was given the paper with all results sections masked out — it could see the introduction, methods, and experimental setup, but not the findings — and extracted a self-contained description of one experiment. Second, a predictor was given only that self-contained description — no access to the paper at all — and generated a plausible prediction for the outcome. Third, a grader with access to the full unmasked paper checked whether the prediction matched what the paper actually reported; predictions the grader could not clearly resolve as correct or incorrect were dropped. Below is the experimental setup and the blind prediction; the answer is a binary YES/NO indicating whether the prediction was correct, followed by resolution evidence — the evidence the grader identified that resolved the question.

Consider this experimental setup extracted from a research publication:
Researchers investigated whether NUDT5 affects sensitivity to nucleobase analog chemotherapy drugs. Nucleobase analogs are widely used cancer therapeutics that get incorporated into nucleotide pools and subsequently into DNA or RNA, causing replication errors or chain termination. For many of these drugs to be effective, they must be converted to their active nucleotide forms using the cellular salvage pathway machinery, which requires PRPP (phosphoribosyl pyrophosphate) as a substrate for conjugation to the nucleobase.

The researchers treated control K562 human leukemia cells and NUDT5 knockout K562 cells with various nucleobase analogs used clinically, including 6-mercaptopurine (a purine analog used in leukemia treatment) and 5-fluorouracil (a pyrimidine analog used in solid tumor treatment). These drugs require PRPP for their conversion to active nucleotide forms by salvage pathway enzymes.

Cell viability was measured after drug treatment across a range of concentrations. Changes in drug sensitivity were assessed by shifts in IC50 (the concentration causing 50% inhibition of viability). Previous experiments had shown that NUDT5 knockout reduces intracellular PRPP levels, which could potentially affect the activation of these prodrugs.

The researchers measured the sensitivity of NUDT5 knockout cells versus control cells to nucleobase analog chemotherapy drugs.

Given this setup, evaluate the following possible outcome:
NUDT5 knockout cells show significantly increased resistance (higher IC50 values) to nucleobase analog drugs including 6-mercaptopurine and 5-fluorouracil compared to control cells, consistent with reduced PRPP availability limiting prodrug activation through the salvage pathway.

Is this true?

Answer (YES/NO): YES